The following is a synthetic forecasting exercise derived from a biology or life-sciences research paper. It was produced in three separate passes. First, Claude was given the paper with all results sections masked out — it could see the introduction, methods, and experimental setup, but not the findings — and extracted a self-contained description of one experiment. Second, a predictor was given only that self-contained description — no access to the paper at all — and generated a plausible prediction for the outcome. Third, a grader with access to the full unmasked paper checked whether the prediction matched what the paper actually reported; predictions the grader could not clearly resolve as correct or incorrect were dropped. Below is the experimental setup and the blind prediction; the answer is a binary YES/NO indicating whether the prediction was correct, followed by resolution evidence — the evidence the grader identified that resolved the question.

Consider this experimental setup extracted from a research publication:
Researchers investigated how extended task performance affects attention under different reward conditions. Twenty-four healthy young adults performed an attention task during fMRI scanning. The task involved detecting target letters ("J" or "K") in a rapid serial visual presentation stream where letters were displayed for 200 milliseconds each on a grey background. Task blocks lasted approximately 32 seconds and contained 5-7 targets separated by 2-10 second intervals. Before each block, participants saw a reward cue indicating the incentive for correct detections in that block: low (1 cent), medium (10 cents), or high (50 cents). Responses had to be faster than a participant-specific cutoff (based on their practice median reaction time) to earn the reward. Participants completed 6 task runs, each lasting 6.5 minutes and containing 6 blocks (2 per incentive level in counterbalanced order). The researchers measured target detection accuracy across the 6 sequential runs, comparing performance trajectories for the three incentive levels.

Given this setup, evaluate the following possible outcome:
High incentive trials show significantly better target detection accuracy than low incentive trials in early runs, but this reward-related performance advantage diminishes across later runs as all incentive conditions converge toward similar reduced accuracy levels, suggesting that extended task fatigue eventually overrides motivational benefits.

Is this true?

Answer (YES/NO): NO